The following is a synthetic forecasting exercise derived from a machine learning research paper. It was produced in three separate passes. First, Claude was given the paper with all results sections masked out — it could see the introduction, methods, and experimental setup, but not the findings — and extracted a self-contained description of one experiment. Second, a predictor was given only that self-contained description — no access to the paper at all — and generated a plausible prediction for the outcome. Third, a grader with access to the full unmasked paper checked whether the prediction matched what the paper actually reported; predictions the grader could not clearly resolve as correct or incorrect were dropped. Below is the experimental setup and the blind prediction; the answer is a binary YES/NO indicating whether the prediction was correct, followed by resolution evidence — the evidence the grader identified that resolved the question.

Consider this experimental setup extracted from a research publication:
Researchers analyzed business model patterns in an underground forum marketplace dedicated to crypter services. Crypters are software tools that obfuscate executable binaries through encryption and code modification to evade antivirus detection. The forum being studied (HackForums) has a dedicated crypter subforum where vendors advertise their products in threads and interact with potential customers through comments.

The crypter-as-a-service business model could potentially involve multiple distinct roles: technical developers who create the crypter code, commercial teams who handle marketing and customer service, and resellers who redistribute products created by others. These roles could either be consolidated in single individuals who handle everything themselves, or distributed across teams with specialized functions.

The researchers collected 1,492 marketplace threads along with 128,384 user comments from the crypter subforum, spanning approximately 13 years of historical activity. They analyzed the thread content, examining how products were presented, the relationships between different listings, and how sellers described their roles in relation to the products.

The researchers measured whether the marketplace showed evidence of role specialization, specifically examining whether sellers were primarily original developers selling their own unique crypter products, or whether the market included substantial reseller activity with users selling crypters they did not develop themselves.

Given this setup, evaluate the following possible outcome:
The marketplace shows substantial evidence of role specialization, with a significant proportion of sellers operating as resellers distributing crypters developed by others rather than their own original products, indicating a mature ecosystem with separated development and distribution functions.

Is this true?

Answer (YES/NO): NO